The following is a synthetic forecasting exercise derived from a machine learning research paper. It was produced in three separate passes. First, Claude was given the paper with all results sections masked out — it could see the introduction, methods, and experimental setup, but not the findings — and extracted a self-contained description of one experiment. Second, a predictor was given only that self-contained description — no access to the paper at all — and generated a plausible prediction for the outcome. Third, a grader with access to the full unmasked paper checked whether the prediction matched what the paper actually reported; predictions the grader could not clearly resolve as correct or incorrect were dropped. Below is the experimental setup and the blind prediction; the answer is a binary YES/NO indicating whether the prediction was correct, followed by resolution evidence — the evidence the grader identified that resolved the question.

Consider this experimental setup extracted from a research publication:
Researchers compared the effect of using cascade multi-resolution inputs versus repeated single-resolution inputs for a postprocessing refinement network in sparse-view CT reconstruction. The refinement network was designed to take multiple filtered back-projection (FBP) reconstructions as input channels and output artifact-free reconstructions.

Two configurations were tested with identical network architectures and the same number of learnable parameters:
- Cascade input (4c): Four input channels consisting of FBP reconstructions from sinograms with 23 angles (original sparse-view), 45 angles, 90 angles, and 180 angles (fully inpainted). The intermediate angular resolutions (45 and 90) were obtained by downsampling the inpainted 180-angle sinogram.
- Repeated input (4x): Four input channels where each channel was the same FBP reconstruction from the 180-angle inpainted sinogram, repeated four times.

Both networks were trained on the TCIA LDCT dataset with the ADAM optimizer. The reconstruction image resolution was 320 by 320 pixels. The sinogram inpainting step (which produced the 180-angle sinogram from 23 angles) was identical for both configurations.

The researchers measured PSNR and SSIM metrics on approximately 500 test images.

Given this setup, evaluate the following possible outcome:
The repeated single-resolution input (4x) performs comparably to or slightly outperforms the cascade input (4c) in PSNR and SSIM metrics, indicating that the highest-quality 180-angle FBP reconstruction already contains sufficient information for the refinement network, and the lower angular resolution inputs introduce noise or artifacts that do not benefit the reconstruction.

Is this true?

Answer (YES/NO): NO